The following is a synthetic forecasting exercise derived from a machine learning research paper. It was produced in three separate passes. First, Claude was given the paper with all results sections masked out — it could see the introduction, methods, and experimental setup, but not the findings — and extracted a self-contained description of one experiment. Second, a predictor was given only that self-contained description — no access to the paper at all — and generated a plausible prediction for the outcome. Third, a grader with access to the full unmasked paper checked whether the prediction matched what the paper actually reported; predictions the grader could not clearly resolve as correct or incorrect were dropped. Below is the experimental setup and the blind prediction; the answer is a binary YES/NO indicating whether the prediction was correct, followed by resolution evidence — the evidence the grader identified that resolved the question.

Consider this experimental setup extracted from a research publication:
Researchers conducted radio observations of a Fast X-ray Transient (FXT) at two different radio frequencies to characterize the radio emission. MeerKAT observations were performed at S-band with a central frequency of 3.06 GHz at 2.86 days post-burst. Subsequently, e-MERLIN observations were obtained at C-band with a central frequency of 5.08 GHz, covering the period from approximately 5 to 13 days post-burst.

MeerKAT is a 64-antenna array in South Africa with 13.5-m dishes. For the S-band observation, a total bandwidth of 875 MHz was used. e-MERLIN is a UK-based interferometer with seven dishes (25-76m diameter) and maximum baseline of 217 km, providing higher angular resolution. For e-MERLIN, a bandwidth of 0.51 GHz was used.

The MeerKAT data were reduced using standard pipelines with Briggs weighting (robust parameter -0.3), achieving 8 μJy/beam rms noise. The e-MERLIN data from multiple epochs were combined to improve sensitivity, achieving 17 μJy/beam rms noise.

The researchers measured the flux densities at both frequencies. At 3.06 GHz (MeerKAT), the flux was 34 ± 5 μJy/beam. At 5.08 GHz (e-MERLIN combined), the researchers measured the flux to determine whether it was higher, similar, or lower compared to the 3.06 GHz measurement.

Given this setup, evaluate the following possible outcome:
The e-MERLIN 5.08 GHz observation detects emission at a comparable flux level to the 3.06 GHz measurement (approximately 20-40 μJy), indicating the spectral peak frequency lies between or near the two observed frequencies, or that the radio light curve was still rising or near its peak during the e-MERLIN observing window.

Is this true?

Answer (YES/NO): NO